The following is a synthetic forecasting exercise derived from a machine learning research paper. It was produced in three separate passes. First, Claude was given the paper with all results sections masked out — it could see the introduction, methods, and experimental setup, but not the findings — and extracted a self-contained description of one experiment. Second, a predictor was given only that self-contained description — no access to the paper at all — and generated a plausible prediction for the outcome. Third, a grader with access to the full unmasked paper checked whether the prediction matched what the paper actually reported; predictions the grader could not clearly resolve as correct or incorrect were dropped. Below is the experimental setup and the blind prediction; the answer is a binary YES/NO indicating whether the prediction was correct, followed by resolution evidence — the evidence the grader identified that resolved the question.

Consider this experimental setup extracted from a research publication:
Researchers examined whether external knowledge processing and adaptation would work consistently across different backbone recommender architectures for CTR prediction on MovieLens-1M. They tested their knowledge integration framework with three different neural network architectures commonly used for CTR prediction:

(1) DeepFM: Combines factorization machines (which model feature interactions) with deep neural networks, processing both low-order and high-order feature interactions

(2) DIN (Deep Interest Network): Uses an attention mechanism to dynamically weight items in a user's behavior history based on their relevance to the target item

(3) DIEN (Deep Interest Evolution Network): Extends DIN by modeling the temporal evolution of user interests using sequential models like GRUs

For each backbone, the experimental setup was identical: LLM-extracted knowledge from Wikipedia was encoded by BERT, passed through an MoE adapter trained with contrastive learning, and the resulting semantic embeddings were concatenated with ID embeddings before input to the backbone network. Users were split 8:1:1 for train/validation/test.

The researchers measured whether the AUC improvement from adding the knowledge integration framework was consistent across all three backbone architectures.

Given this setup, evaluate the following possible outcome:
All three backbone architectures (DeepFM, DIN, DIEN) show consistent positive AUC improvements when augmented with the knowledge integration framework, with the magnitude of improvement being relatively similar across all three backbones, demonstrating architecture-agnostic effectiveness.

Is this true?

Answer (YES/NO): NO